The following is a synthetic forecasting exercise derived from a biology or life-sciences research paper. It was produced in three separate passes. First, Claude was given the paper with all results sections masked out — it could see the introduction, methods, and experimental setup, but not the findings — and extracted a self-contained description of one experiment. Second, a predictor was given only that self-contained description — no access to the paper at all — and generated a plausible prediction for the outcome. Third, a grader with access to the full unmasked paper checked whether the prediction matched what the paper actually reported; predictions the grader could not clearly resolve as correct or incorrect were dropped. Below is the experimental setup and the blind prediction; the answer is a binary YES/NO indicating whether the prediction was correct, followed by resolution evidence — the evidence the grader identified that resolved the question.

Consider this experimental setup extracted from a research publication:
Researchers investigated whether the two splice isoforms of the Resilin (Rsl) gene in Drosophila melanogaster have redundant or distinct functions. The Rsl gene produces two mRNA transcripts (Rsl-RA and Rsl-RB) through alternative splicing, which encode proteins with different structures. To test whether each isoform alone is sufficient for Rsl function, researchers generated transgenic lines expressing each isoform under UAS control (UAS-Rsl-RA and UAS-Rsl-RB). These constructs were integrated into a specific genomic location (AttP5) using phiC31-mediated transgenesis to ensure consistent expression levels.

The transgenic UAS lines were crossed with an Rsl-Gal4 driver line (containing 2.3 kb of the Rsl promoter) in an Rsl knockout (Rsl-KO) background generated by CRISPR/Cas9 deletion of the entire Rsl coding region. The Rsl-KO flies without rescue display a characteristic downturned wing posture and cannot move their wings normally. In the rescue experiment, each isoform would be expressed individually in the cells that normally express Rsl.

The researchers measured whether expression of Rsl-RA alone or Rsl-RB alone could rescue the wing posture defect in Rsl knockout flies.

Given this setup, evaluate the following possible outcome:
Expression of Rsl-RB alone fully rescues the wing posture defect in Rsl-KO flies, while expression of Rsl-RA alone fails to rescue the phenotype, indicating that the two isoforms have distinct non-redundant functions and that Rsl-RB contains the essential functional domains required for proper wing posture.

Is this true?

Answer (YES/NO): NO